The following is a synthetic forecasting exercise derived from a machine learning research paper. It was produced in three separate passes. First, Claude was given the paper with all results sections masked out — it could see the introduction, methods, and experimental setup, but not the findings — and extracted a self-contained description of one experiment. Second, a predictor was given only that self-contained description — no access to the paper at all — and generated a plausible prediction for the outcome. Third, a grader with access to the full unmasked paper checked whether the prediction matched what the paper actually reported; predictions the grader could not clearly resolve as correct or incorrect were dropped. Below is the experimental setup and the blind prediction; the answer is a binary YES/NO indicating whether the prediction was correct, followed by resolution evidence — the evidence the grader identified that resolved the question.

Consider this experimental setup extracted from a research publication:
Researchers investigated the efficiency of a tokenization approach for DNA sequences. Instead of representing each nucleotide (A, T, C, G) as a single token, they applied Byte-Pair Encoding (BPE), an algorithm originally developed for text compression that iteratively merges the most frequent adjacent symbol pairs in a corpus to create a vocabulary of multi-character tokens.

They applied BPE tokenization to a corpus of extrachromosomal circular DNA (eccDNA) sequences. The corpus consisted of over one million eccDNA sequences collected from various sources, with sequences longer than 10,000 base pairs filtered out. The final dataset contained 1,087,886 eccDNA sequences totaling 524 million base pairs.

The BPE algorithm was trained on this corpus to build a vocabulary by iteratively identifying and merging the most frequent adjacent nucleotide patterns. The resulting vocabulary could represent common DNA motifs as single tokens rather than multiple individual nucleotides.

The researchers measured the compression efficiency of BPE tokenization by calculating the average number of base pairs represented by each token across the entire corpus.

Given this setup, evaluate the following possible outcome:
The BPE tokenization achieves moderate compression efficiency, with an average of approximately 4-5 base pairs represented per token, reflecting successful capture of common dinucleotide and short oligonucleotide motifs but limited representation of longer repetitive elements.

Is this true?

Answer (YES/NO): YES